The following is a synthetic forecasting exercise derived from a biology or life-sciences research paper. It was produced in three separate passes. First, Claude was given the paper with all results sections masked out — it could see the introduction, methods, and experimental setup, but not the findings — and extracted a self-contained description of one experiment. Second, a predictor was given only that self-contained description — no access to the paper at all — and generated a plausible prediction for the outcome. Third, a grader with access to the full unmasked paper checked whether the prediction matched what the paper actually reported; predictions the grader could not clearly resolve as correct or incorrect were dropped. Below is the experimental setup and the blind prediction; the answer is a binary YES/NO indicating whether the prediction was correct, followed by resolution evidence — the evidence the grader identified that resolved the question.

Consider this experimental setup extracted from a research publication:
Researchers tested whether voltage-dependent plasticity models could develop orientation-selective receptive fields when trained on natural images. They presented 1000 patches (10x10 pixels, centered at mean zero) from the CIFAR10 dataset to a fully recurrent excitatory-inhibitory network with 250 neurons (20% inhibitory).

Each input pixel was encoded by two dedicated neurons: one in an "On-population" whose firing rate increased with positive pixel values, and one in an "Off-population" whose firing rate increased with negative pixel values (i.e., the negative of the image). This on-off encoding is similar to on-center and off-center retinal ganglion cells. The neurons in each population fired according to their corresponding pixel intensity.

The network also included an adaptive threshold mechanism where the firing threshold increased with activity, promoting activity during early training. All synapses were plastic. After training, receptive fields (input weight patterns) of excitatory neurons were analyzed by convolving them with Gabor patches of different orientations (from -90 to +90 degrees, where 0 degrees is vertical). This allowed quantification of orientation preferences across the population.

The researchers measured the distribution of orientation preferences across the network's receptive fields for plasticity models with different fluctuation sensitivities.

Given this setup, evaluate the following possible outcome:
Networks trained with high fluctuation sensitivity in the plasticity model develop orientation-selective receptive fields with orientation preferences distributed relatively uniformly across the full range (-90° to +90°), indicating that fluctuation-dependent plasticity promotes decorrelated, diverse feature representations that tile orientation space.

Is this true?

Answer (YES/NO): NO